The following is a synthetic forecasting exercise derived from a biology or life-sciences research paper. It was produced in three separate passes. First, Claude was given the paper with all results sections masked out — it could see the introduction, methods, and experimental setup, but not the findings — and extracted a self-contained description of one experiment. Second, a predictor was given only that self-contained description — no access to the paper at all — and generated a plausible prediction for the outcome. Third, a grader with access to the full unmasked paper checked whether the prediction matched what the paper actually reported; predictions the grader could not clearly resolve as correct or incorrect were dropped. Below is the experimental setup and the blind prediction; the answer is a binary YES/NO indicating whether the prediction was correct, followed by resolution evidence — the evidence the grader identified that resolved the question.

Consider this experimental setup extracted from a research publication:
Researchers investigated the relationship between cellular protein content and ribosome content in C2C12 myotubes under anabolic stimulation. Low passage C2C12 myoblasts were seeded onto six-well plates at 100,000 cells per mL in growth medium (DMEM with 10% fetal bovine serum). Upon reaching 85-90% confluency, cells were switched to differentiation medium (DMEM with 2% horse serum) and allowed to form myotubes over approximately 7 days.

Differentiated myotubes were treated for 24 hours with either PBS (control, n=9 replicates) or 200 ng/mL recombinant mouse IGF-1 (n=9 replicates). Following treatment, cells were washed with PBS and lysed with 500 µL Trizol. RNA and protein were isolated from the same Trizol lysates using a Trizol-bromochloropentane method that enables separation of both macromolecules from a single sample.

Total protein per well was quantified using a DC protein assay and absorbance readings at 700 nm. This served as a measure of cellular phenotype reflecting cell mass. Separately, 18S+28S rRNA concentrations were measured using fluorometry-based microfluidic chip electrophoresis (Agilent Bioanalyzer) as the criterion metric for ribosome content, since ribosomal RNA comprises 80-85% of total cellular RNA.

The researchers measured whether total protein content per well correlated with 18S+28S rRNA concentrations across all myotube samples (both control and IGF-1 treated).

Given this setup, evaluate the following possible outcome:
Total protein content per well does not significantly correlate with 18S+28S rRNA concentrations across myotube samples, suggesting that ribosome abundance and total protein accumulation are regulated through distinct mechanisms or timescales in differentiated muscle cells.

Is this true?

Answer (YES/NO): NO